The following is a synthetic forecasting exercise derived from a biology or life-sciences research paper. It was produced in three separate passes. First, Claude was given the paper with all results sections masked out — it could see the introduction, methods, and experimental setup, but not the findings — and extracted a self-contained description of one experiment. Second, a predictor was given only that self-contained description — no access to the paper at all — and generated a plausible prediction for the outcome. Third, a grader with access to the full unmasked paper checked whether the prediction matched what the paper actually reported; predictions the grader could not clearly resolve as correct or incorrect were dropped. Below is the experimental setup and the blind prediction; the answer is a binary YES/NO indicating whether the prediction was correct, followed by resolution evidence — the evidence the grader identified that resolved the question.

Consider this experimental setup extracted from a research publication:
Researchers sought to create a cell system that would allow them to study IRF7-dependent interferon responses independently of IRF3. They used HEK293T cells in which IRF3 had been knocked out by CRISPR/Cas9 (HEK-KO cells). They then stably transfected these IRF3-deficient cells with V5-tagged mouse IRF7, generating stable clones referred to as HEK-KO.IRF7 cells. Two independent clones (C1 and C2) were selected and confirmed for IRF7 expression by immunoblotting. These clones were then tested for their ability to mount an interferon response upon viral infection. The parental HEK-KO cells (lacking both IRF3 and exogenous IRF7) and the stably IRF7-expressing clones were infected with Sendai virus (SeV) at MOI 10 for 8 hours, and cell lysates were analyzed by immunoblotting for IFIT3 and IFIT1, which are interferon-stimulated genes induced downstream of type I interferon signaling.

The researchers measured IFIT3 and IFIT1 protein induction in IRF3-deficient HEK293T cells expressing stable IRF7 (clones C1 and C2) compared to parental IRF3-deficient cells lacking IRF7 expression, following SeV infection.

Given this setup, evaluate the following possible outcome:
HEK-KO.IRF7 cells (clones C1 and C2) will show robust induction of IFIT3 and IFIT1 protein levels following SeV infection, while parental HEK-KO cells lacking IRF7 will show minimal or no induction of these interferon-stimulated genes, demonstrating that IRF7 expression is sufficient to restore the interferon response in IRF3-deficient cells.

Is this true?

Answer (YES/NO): YES